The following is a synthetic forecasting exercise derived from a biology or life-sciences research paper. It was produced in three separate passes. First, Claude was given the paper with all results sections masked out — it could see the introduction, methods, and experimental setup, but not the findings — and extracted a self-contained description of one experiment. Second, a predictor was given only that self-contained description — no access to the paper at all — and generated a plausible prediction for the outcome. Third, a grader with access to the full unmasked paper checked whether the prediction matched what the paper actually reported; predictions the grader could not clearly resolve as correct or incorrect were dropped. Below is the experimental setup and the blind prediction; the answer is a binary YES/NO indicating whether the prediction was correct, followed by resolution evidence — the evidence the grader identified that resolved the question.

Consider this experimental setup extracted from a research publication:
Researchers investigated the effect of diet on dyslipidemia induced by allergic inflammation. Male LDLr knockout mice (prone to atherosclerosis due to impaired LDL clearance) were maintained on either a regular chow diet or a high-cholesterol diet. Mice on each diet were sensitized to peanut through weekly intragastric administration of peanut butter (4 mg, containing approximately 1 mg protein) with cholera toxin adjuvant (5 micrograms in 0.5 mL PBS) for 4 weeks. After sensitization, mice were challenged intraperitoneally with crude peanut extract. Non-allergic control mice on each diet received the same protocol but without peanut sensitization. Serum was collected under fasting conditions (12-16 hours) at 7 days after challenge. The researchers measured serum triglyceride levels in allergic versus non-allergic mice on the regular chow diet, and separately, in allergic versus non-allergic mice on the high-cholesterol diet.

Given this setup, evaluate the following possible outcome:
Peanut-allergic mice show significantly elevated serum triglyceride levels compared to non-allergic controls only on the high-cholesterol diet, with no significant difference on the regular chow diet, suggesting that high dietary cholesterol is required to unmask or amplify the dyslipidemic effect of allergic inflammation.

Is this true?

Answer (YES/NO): NO